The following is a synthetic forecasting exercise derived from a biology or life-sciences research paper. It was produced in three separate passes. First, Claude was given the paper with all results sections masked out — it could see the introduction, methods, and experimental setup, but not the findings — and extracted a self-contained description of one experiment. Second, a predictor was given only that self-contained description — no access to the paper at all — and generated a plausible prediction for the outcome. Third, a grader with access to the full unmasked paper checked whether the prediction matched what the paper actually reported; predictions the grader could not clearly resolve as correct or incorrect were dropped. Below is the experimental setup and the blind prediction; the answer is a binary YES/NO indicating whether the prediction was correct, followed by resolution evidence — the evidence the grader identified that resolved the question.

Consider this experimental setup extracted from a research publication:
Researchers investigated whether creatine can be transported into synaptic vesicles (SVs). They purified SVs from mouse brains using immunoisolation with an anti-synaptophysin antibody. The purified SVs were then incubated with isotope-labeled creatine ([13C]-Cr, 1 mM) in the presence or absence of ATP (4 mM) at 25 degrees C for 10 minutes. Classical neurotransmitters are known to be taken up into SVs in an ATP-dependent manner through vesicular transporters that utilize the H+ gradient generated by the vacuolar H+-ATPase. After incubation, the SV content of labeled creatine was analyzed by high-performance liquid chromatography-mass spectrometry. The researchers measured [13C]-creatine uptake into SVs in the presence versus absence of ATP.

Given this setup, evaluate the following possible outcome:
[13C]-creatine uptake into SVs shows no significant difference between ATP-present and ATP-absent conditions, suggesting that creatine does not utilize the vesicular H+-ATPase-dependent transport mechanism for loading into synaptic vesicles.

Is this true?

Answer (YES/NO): NO